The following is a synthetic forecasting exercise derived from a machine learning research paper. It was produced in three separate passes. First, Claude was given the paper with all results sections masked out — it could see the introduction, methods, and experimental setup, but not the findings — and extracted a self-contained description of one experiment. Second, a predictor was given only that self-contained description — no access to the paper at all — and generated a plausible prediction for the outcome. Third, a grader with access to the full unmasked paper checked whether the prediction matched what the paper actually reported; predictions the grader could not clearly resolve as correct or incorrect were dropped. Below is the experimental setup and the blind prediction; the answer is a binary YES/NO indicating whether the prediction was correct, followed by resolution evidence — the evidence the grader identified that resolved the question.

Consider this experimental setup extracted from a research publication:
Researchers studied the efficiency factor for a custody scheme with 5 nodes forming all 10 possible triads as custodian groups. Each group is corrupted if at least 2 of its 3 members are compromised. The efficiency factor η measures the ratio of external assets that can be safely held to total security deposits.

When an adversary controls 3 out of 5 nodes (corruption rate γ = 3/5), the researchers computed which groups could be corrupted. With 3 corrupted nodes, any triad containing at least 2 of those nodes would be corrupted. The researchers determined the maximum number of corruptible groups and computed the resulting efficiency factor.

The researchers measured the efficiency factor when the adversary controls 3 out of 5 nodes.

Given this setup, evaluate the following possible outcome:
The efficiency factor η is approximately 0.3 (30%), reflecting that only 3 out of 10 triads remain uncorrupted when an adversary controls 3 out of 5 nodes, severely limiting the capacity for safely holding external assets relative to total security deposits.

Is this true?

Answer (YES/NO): NO